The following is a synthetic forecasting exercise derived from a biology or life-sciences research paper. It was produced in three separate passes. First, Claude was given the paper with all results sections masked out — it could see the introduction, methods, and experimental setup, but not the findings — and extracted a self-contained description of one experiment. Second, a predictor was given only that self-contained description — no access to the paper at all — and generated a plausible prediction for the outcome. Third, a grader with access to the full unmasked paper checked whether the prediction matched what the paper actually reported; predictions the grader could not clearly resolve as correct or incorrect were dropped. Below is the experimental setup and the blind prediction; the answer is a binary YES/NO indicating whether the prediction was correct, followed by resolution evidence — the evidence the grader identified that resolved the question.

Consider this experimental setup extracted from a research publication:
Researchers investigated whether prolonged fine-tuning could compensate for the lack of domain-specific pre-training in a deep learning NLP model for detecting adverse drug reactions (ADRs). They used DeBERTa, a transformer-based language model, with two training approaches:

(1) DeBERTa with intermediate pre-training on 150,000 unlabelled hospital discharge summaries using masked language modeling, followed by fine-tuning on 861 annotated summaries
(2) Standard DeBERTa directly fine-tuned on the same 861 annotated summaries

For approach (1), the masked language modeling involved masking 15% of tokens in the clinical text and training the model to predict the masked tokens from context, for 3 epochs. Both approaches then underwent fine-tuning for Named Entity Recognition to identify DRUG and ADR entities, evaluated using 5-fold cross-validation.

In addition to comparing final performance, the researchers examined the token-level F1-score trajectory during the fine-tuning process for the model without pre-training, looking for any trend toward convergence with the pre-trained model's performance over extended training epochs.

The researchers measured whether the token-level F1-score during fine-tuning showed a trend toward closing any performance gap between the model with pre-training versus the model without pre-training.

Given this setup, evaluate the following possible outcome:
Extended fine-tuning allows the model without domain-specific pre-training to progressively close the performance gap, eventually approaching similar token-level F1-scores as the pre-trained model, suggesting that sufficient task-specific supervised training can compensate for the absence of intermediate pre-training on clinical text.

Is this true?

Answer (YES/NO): NO